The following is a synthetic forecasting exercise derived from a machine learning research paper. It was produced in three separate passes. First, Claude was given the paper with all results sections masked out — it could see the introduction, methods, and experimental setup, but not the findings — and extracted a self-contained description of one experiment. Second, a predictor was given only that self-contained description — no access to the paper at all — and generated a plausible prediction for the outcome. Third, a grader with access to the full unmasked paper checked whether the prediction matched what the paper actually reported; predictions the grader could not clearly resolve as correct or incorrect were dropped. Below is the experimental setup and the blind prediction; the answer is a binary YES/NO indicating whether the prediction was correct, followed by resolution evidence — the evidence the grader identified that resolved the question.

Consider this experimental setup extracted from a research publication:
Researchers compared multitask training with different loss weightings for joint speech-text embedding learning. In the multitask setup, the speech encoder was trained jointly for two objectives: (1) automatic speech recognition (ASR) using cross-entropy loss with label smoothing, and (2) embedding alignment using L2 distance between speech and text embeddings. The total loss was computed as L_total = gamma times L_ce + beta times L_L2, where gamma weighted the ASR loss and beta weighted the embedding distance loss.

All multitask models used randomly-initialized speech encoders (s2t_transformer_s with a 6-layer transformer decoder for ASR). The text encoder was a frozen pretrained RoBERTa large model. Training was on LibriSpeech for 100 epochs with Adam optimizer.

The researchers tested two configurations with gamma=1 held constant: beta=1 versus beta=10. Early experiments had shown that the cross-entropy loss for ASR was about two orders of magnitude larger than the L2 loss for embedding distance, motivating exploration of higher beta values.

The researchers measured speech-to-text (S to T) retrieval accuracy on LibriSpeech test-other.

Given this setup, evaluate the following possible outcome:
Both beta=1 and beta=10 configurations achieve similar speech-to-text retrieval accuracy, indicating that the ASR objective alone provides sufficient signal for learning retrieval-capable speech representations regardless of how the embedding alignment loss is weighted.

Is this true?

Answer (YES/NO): NO